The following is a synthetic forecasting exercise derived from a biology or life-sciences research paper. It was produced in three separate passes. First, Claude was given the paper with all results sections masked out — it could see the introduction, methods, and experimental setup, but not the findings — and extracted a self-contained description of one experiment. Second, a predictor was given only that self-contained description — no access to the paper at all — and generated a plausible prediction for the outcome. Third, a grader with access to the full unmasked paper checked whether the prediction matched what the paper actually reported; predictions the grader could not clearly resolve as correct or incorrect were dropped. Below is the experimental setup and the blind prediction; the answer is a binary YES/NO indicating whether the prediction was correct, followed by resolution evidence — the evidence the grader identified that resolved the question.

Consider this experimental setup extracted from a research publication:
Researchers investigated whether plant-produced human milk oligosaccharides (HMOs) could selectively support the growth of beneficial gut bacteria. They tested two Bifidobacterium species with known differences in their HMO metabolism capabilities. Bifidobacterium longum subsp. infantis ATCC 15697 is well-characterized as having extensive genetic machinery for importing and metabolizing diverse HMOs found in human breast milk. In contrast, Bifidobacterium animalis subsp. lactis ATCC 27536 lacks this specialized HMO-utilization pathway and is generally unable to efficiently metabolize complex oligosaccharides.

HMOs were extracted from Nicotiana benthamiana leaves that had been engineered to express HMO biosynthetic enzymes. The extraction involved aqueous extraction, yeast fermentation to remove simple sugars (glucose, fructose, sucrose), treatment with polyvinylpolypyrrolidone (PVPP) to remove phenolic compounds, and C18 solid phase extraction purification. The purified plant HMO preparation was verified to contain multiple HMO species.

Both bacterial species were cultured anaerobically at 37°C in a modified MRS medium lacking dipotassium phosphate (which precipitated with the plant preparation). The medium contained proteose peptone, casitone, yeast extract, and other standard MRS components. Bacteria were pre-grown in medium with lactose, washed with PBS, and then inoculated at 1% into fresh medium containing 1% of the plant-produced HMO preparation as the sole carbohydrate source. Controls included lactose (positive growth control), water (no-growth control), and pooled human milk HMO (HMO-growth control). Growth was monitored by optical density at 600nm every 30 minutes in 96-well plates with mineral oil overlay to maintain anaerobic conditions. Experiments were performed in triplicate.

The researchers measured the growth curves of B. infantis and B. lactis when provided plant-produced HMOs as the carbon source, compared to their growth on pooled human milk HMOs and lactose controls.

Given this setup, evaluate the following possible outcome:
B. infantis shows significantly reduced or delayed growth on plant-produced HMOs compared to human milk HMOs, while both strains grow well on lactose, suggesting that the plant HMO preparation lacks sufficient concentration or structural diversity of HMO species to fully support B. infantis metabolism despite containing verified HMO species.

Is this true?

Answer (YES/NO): NO